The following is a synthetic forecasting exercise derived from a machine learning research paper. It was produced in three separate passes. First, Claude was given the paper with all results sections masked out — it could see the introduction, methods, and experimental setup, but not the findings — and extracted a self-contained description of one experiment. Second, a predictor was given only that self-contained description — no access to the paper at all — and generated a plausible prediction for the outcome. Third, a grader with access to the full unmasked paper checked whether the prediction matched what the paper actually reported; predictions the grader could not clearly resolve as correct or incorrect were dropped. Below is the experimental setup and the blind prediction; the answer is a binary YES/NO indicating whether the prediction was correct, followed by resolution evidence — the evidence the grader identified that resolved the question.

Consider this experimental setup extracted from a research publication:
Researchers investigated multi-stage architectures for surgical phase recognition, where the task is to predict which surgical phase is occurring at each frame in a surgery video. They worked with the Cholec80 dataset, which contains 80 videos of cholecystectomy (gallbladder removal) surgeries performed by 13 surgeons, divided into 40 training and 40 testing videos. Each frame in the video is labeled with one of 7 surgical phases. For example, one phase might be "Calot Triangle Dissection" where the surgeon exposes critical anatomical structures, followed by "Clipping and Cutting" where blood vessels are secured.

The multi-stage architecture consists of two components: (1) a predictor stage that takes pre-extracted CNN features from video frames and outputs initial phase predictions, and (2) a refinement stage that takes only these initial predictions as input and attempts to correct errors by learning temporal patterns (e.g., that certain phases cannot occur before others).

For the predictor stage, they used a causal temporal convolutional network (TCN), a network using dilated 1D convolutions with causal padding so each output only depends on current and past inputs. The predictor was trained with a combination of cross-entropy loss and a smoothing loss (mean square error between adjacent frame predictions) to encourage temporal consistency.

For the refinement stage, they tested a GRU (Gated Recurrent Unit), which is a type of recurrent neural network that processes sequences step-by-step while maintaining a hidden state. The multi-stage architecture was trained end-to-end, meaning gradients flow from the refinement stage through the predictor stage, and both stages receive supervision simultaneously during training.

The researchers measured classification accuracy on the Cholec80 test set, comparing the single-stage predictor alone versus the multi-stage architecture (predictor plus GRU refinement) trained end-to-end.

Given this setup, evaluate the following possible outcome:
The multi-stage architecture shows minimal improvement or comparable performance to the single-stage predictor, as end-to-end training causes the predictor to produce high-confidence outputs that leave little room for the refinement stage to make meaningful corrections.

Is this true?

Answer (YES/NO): YES